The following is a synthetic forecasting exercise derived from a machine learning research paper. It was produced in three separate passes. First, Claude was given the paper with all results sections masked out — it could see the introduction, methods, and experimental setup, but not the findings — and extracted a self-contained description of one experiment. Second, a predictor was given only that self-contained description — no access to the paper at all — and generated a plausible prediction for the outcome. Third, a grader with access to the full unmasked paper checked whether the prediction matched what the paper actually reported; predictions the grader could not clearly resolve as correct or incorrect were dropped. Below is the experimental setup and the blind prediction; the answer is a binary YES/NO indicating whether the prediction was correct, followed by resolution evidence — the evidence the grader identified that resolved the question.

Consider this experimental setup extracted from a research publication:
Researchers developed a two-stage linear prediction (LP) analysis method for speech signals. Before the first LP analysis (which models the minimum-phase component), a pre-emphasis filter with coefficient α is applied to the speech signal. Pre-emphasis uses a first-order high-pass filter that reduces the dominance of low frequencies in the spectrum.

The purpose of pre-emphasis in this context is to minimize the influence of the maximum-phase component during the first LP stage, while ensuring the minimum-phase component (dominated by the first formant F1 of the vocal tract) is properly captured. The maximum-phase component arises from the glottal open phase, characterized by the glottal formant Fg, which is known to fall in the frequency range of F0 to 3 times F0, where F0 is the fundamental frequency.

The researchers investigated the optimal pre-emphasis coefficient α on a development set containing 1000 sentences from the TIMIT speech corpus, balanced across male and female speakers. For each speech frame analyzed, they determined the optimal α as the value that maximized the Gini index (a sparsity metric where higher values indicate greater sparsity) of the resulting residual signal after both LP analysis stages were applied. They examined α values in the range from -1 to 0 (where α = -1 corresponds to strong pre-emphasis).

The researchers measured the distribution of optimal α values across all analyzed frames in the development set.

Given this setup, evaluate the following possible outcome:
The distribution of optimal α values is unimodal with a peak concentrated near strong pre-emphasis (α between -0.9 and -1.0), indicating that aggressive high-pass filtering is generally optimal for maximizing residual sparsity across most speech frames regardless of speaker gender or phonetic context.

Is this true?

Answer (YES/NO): NO